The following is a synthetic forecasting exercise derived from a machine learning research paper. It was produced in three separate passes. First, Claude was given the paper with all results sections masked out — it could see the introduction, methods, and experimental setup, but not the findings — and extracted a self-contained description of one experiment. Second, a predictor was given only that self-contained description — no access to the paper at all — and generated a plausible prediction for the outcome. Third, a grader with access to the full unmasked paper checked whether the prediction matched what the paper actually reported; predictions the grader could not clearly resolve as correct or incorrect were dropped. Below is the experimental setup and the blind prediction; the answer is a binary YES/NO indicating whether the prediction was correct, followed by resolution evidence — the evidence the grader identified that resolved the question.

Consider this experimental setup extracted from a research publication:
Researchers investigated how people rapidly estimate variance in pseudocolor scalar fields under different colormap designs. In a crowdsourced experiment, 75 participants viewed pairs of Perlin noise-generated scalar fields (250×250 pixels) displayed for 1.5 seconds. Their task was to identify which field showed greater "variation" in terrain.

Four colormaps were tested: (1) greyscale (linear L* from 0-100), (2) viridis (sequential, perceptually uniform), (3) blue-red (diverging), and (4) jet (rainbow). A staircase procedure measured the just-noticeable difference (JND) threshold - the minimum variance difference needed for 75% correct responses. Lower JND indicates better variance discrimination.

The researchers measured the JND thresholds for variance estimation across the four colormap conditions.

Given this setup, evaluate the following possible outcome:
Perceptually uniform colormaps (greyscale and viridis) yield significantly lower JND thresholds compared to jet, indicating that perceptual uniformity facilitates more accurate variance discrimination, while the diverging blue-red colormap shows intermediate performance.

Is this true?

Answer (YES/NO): NO